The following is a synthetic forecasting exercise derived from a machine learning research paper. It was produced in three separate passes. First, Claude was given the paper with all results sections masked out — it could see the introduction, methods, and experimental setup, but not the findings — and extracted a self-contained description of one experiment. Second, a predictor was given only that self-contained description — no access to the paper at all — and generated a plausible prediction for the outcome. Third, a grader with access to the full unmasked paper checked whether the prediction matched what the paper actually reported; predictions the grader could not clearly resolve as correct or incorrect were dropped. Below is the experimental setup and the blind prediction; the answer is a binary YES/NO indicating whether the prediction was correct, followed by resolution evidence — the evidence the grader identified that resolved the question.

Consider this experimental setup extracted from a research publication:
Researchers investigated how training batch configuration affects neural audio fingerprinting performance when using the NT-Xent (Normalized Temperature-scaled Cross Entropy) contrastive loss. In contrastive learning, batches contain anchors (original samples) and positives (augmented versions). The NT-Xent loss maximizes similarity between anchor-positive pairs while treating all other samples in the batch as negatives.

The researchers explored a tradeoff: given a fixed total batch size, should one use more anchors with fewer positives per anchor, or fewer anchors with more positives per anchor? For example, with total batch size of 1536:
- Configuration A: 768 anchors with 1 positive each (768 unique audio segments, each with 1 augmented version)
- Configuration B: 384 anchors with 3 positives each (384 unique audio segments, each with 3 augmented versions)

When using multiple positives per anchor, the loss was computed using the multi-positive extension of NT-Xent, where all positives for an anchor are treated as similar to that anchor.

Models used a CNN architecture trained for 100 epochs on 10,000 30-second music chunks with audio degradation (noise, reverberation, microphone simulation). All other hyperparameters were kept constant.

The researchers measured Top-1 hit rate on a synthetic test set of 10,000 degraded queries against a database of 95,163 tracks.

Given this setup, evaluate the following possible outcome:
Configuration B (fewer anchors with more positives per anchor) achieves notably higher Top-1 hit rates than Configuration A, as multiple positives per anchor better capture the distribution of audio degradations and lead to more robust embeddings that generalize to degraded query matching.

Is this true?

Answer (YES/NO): NO